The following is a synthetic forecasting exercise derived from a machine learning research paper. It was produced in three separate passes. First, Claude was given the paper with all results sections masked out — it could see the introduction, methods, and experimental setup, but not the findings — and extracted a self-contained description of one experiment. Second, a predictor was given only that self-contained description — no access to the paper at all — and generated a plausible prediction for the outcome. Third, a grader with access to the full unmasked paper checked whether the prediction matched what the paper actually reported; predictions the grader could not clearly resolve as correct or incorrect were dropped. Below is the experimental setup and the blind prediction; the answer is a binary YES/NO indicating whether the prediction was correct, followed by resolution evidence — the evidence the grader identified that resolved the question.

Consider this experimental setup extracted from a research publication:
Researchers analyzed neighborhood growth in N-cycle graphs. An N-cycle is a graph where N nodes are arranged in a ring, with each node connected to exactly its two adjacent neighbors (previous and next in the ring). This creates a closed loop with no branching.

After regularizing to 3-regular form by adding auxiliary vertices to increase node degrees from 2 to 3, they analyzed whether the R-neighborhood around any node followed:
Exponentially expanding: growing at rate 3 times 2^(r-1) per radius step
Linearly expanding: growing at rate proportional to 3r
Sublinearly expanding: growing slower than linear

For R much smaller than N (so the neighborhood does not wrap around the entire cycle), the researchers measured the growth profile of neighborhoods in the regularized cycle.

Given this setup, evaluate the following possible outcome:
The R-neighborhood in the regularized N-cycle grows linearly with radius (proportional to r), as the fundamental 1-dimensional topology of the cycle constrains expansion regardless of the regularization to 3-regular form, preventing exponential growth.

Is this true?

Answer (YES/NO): NO